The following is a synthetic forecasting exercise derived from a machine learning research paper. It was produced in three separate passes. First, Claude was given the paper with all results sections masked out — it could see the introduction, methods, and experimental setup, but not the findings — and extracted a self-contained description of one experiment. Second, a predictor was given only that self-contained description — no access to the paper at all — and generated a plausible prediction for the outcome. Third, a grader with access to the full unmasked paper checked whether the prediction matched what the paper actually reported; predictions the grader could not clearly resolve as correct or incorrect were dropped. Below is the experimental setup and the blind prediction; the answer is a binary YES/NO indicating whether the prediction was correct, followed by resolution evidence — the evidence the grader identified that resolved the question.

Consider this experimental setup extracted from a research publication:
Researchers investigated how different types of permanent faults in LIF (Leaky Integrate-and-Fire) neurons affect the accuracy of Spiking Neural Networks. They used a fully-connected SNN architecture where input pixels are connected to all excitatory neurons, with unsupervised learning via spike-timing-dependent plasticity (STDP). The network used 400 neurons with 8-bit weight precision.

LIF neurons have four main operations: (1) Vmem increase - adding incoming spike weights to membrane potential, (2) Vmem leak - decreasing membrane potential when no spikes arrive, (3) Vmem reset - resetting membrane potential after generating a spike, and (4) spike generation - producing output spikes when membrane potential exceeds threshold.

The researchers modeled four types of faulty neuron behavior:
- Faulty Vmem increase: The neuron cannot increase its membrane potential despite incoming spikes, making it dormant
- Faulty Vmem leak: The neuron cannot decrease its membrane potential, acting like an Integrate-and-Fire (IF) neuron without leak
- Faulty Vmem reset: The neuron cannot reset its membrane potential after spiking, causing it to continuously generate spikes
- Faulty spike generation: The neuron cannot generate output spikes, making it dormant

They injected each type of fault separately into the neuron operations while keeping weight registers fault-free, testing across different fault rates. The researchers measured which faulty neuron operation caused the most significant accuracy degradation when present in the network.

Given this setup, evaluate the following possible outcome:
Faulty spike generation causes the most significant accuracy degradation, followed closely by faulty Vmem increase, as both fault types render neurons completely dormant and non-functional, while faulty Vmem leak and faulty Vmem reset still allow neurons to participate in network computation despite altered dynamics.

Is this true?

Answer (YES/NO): NO